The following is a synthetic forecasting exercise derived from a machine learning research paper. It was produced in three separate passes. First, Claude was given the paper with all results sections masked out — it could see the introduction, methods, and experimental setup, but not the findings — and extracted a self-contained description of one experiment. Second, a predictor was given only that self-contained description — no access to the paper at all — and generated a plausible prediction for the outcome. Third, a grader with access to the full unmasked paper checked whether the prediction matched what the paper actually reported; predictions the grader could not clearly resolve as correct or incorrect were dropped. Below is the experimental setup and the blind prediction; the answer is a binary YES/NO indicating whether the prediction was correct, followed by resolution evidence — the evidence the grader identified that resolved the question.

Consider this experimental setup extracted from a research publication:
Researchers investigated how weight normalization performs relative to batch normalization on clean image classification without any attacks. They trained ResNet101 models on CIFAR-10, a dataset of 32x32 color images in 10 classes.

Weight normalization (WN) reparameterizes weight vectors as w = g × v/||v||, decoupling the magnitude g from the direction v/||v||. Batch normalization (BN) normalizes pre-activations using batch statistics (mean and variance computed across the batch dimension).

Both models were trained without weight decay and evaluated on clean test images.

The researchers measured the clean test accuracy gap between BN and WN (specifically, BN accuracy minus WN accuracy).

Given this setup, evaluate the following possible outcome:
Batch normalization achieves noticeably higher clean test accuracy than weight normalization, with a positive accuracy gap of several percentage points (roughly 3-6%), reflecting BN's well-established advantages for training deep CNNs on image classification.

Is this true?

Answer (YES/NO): NO